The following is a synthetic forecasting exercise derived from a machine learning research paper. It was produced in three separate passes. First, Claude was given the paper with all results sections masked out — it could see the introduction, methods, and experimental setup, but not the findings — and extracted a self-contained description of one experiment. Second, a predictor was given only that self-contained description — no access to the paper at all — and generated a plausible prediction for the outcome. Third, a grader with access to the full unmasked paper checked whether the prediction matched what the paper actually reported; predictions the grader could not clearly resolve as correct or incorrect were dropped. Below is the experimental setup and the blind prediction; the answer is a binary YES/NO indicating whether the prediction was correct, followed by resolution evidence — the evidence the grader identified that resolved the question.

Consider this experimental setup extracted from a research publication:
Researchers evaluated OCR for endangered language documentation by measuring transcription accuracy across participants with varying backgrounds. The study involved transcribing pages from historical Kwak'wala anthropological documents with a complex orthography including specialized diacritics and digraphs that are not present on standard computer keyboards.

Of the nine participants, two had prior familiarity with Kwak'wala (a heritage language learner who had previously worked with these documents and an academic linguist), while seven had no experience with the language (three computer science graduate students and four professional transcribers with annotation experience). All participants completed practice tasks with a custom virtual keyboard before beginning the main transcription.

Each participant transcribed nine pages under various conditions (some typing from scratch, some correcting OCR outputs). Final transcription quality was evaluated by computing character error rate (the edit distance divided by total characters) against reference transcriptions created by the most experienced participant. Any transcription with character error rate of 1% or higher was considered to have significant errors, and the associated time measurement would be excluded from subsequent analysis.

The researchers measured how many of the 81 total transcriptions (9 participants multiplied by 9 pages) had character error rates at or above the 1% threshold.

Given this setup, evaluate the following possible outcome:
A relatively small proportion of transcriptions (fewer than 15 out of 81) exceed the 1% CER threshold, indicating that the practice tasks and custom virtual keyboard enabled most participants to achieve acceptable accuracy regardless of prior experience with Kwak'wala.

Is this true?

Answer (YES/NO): YES